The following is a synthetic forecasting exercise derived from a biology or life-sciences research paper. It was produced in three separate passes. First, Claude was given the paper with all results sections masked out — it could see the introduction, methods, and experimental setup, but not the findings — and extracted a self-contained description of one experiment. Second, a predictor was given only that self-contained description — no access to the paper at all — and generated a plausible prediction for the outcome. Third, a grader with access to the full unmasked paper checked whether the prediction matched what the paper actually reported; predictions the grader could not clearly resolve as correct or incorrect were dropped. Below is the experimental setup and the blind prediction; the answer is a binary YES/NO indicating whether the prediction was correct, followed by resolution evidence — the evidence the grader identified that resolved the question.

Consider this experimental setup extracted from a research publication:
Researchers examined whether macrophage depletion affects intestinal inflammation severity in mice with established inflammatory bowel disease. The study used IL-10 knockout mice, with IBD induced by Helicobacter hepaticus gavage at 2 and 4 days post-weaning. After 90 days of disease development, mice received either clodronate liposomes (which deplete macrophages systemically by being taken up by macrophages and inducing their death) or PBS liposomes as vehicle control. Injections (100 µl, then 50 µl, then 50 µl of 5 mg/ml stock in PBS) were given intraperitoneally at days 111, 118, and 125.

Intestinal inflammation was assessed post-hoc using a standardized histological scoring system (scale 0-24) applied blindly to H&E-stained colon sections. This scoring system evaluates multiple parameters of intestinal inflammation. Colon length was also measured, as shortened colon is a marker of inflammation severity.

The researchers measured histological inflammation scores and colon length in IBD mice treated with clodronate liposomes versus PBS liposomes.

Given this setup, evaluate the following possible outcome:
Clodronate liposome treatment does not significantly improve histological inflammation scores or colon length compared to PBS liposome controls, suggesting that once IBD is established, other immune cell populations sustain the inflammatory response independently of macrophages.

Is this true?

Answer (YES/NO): YES